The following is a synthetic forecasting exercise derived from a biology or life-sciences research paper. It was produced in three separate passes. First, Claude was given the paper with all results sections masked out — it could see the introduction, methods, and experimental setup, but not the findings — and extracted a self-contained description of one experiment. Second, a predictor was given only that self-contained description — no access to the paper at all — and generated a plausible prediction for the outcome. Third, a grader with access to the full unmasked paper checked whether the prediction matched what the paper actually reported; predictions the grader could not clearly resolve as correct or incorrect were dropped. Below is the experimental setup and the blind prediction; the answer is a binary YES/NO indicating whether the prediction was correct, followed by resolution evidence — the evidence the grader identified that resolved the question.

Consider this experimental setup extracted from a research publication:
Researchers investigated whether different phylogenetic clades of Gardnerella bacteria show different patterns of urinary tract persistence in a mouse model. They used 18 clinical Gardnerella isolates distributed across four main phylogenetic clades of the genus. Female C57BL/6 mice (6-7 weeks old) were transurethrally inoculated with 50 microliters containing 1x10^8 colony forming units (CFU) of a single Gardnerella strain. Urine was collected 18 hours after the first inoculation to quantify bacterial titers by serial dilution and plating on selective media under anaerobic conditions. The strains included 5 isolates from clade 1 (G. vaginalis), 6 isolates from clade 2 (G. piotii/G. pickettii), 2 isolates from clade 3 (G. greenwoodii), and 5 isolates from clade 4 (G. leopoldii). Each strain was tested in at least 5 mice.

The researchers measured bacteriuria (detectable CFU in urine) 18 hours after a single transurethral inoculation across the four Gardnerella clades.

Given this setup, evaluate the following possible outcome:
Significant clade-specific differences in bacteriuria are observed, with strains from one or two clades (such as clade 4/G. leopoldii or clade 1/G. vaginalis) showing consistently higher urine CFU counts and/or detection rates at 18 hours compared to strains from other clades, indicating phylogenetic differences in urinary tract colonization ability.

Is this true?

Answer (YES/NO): NO